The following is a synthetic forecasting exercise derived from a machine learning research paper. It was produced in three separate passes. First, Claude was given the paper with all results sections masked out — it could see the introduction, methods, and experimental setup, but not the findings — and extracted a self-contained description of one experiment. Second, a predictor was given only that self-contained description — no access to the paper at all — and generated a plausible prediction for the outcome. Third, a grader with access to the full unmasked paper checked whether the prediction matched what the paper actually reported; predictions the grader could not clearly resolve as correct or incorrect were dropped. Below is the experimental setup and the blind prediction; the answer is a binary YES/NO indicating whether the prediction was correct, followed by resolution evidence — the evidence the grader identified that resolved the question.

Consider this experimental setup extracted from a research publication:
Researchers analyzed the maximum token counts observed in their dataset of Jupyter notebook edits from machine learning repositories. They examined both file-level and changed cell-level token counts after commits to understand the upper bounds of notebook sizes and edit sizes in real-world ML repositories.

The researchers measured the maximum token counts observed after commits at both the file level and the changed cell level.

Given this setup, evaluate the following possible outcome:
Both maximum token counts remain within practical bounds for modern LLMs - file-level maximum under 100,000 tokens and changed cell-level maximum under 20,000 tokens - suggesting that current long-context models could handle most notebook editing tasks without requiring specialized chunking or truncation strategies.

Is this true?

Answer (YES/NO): NO